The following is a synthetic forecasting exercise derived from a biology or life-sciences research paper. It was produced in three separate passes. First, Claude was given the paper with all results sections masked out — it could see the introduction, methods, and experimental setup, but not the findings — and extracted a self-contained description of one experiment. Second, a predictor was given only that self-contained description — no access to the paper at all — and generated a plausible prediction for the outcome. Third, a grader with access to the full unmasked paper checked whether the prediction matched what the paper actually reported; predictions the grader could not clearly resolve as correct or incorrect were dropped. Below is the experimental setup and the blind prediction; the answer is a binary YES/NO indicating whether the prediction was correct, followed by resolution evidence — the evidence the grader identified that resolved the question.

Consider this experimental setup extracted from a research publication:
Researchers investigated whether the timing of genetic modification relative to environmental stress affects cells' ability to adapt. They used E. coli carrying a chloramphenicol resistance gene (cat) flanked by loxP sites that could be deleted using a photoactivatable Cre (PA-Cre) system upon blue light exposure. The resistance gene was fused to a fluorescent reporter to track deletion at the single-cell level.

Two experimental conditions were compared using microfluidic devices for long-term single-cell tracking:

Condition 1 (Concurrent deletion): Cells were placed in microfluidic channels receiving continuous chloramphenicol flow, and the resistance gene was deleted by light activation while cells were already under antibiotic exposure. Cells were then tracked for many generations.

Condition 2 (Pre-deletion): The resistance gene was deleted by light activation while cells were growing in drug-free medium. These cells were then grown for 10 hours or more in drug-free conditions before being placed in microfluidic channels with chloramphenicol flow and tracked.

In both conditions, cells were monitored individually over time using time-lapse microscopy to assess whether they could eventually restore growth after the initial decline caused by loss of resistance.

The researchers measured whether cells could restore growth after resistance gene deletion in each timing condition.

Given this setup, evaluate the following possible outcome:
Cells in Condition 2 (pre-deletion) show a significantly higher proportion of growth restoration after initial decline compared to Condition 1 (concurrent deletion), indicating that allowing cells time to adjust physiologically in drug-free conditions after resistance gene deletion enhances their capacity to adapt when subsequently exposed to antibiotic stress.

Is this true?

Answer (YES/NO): NO